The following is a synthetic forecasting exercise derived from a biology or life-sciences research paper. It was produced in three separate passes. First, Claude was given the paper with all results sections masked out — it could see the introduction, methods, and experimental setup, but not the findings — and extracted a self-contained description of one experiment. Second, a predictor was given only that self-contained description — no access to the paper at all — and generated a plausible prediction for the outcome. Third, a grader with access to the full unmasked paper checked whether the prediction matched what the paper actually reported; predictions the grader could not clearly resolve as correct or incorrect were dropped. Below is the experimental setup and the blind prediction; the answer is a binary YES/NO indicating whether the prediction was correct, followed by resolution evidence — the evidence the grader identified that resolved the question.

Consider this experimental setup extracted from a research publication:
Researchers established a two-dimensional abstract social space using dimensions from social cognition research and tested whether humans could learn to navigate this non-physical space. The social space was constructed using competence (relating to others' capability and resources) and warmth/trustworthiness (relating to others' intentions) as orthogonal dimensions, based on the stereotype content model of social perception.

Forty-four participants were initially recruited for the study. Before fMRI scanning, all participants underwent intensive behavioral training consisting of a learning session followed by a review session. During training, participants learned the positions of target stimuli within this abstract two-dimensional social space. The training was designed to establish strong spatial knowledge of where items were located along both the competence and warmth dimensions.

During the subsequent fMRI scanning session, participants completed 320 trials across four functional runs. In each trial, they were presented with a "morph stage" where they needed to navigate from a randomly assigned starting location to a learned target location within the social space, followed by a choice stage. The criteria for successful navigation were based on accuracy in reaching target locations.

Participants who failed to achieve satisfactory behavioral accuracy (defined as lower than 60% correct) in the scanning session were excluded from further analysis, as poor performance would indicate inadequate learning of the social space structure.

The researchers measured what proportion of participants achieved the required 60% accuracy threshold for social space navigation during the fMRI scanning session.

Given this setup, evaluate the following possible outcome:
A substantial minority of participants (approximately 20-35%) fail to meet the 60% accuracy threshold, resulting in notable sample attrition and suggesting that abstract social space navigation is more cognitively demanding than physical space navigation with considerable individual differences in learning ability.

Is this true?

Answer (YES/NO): NO